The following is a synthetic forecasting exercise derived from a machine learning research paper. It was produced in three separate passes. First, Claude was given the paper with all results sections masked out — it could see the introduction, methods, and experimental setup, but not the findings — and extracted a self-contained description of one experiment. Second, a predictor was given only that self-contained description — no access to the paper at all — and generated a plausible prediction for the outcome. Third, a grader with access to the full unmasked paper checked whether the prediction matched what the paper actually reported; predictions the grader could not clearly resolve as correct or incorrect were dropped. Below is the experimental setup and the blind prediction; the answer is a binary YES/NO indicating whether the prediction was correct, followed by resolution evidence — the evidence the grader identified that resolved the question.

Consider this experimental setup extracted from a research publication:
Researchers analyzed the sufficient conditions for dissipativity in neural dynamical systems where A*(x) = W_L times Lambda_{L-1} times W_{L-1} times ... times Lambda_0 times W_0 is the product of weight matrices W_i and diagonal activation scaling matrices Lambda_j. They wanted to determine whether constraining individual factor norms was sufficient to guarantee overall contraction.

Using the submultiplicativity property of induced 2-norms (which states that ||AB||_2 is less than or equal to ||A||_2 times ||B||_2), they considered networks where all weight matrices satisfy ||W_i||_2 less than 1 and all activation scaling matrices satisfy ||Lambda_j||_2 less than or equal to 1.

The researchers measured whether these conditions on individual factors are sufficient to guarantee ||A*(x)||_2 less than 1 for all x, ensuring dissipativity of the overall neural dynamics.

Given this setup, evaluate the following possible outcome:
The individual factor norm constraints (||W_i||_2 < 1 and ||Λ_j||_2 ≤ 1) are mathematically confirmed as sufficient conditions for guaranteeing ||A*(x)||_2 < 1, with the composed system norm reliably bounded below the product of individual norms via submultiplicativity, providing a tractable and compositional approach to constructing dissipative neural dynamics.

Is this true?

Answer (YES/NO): YES